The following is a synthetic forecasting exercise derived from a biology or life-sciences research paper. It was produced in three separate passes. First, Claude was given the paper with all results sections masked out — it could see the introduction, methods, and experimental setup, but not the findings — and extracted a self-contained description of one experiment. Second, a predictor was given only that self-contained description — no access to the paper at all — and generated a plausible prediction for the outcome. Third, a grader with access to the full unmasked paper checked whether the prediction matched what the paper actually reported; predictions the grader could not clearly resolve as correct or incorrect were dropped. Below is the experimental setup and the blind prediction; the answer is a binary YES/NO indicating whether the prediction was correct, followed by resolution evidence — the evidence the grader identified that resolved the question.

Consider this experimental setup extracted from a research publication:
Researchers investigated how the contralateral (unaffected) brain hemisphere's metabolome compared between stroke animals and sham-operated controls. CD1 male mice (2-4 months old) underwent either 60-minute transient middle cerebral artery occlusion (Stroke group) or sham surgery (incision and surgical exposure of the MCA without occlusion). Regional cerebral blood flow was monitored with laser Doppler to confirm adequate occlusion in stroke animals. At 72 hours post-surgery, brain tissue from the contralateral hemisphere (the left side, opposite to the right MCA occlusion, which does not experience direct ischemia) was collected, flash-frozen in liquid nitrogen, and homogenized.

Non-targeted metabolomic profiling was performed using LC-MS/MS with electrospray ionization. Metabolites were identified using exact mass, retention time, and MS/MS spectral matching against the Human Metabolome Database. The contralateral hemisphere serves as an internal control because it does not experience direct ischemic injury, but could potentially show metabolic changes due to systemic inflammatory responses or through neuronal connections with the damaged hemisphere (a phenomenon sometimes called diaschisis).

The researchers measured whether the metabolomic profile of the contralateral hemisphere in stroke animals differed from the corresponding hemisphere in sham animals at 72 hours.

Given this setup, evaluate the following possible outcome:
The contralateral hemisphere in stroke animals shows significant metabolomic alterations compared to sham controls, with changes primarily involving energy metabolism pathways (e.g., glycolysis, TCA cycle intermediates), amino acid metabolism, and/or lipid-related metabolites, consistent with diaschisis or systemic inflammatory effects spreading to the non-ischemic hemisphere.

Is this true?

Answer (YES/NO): NO